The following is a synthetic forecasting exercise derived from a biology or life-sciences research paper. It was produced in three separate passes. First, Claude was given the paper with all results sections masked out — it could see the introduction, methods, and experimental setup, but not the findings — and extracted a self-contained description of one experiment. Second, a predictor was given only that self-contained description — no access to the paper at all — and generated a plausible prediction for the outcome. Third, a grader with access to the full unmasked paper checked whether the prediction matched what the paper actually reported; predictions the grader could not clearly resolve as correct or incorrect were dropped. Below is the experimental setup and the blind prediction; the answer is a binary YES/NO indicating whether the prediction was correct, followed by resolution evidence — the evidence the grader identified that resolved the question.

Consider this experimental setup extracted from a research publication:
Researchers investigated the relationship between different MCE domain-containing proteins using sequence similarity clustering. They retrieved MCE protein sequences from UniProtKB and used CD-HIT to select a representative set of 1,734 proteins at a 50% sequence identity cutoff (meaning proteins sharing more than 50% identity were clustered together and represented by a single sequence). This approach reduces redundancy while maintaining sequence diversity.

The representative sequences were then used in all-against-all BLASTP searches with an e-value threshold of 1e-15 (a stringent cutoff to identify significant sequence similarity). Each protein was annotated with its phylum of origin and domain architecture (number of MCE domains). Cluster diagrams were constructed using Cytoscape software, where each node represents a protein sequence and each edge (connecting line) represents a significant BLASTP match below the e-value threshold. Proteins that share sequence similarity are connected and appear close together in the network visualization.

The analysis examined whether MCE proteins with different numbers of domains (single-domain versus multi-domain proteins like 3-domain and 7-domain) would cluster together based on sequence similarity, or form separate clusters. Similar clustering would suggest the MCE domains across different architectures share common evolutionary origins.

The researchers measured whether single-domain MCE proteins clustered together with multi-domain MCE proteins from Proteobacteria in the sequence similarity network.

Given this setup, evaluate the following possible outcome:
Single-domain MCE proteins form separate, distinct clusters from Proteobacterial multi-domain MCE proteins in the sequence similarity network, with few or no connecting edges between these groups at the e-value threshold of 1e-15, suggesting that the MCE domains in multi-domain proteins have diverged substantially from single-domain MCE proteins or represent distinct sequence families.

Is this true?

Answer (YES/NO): NO